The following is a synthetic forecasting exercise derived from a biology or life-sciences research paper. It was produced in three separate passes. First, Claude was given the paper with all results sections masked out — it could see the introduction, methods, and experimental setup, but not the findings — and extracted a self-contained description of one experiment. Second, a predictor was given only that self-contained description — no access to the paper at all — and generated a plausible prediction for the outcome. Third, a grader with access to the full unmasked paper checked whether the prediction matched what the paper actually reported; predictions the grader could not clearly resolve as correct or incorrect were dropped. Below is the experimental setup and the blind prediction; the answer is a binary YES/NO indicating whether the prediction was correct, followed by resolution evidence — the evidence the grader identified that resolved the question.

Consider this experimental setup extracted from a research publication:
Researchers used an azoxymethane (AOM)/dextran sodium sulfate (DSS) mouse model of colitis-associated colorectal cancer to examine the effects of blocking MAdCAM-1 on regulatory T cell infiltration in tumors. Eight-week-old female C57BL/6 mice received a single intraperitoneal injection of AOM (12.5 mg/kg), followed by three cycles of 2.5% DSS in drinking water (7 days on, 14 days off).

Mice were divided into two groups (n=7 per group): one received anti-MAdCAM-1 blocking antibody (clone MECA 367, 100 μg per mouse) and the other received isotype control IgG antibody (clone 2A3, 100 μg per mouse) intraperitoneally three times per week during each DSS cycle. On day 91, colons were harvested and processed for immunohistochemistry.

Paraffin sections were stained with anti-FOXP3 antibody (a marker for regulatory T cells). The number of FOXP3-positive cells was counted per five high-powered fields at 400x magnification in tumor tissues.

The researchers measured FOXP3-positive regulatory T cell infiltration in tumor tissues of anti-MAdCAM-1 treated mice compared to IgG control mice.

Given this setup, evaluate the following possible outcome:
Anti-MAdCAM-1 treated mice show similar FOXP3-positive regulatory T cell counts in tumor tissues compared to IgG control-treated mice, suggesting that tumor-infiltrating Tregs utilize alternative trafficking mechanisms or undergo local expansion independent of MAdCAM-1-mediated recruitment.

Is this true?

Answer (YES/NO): YES